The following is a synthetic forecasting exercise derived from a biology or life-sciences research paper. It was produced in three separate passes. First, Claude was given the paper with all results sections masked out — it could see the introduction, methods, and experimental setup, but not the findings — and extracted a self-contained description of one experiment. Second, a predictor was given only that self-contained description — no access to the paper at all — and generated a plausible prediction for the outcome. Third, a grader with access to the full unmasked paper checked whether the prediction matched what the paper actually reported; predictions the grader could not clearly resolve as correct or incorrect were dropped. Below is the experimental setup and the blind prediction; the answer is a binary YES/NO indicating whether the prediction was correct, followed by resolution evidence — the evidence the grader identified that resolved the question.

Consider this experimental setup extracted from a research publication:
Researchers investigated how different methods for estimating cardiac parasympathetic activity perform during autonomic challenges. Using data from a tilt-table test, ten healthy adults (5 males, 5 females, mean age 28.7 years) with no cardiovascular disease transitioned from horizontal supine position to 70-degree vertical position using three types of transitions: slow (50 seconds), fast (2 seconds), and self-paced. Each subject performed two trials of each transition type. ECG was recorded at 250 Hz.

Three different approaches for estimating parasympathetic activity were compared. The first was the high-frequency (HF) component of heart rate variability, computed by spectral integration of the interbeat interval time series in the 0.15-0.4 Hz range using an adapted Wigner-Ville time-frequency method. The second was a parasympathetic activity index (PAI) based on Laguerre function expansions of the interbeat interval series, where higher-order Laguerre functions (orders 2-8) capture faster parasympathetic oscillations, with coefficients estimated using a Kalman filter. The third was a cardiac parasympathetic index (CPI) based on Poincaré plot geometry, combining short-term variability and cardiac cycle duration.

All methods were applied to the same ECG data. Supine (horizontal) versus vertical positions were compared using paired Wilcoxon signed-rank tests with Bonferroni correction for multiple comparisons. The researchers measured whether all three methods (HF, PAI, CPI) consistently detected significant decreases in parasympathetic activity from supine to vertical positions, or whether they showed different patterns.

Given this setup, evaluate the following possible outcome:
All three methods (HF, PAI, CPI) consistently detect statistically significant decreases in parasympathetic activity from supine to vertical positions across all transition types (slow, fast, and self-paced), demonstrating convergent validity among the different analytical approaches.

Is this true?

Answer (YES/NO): NO